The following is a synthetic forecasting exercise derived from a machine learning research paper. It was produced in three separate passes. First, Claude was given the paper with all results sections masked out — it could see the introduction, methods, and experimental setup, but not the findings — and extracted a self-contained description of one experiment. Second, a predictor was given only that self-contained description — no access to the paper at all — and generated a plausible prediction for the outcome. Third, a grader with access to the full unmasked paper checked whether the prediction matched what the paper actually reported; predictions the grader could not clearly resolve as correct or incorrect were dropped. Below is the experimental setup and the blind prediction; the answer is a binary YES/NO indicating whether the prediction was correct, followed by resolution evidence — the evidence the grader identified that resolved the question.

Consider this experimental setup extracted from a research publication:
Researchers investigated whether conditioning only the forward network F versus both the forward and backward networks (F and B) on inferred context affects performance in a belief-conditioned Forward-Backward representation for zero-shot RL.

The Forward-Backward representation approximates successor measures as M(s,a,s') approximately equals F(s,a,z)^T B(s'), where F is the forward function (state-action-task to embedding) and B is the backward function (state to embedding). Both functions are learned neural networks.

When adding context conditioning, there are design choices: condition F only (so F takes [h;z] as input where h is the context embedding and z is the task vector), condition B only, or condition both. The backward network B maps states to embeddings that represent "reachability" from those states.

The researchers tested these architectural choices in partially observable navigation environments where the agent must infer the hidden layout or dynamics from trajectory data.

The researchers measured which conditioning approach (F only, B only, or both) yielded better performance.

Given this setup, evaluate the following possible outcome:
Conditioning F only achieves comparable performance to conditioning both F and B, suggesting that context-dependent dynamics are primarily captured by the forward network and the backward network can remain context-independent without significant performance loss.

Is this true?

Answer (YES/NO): NO